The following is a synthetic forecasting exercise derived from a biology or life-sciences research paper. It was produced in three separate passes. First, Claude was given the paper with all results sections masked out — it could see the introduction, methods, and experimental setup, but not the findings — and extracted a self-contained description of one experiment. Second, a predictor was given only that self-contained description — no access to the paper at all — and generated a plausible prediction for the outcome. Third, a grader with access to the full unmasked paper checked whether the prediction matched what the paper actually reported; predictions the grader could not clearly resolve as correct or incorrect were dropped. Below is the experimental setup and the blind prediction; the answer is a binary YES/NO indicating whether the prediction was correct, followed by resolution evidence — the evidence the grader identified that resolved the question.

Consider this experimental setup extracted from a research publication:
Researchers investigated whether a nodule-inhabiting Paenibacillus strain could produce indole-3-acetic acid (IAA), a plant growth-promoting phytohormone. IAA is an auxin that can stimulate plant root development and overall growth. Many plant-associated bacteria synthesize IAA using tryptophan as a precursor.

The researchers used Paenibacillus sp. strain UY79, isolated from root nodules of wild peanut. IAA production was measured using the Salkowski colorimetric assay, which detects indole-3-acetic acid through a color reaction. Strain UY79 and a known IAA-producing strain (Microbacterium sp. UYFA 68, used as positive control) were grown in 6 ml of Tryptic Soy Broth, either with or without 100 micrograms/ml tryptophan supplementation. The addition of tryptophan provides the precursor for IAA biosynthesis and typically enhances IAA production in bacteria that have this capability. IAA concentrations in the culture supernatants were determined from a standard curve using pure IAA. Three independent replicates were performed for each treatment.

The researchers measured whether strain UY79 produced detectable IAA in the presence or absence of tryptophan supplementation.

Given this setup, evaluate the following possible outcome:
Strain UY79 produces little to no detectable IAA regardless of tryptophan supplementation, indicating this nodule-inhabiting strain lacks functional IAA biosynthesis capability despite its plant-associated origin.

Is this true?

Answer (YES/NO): YES